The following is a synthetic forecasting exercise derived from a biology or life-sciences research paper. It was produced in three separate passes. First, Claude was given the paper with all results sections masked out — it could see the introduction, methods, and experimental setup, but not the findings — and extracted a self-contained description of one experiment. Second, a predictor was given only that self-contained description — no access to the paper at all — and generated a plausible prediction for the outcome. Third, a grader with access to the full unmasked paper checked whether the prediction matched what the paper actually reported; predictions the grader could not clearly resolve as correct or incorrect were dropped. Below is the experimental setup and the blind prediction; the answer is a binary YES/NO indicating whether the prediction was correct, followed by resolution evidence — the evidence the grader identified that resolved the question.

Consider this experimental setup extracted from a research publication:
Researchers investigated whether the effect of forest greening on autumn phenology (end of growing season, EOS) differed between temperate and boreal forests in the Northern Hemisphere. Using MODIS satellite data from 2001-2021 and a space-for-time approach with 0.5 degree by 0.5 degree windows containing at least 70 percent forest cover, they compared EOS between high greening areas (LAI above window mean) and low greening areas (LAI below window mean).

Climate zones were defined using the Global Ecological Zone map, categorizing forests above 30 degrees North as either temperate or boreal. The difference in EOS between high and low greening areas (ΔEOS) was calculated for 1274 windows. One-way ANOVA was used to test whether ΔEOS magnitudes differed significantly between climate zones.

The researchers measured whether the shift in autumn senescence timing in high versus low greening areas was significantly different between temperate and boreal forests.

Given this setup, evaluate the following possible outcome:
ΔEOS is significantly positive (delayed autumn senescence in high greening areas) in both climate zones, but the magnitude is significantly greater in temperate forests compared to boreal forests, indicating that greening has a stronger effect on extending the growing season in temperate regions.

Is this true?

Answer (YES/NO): NO